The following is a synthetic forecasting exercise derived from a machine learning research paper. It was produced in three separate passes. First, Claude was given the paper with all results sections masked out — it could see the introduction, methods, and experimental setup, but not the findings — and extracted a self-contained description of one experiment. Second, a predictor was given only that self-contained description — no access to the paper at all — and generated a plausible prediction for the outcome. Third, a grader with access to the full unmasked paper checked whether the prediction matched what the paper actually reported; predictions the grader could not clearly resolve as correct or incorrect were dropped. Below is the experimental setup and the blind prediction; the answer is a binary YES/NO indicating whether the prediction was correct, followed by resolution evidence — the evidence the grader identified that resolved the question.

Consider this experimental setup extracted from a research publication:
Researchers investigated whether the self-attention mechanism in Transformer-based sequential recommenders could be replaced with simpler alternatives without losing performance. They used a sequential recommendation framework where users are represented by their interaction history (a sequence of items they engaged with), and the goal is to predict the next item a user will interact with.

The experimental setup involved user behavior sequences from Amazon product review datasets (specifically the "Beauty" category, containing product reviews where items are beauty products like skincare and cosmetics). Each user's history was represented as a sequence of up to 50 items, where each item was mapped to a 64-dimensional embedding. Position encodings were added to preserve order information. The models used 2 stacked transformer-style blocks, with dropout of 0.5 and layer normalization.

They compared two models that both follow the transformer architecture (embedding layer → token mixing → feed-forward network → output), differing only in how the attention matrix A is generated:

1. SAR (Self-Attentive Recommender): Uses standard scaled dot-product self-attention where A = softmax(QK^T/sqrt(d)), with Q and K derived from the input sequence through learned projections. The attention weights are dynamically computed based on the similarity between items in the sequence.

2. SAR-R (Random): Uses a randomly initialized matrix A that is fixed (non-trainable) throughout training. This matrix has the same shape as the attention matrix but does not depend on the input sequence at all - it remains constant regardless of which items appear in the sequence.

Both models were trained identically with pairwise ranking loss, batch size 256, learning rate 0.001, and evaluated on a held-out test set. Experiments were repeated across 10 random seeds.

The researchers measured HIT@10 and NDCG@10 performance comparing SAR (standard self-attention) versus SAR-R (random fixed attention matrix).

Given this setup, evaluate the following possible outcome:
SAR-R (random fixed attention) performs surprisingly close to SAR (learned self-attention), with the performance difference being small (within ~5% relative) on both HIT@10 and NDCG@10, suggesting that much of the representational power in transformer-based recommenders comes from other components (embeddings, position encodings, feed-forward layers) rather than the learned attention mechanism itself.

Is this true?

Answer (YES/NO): YES